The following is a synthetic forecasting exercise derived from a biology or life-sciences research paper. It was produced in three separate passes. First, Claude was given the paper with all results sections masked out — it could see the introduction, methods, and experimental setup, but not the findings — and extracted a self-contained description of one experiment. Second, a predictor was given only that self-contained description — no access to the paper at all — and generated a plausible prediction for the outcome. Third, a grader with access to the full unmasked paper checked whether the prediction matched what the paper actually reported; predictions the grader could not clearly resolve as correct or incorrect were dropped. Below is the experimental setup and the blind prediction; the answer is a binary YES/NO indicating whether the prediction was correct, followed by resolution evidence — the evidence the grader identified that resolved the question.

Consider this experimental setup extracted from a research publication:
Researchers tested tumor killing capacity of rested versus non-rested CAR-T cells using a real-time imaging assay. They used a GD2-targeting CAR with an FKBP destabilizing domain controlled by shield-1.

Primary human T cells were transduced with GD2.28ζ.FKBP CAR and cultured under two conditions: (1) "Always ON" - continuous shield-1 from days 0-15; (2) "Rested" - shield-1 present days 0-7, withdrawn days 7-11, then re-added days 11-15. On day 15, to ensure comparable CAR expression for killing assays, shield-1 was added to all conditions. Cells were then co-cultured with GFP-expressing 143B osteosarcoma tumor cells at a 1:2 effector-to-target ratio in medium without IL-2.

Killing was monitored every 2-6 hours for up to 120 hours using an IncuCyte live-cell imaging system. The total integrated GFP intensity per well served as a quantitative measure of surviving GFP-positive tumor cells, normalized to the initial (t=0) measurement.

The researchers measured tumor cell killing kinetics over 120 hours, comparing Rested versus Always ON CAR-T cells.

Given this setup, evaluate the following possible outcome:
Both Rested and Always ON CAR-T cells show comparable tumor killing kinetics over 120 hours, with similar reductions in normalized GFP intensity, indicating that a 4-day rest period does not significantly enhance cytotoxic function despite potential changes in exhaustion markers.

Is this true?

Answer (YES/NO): NO